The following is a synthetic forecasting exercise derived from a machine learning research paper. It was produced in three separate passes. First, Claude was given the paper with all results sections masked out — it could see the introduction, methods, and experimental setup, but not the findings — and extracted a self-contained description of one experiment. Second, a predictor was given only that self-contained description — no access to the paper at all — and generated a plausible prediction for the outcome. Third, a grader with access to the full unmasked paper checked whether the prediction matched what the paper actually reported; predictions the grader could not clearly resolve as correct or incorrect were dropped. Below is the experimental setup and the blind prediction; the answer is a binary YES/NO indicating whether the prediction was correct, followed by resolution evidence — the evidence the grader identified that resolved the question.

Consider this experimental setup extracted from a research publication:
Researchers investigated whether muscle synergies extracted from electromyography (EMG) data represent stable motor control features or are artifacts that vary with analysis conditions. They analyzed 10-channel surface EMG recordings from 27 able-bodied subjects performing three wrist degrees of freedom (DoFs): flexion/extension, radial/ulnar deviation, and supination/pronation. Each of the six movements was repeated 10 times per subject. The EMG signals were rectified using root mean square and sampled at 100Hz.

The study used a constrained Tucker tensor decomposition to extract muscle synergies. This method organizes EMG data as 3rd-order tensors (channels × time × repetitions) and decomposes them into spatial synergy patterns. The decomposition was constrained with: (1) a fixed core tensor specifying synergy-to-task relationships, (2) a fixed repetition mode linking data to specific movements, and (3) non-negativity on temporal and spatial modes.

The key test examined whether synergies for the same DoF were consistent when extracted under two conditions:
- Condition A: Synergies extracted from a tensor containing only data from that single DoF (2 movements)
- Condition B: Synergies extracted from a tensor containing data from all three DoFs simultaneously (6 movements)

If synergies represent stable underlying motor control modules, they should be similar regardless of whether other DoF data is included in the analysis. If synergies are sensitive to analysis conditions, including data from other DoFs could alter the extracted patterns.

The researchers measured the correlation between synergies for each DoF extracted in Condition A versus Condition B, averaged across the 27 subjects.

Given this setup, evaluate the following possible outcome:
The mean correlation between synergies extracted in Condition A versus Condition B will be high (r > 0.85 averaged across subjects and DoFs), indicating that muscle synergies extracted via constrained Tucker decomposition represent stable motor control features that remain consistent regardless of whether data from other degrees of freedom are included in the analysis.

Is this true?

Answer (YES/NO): YES